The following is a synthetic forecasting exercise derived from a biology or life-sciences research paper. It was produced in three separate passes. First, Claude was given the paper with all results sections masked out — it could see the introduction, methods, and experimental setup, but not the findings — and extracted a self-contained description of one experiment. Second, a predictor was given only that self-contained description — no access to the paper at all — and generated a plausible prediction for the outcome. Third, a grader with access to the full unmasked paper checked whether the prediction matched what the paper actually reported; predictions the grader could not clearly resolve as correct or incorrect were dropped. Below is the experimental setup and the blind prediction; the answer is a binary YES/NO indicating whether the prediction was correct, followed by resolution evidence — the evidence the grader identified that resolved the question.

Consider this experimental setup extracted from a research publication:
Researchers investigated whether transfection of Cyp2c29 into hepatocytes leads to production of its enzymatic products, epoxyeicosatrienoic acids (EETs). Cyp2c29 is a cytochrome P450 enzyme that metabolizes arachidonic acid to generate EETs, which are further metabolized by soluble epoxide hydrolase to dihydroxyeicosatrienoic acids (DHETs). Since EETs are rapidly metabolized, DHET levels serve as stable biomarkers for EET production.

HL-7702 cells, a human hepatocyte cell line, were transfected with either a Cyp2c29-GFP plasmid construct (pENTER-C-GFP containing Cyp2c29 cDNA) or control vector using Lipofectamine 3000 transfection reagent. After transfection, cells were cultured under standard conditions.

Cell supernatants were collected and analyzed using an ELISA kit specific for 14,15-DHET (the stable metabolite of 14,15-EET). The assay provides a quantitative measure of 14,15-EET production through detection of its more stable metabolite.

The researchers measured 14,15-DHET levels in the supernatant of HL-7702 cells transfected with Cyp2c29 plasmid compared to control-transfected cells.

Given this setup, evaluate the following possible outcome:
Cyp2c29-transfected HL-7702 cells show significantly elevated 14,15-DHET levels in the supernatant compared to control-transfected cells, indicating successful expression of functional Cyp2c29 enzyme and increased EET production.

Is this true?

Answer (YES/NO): YES